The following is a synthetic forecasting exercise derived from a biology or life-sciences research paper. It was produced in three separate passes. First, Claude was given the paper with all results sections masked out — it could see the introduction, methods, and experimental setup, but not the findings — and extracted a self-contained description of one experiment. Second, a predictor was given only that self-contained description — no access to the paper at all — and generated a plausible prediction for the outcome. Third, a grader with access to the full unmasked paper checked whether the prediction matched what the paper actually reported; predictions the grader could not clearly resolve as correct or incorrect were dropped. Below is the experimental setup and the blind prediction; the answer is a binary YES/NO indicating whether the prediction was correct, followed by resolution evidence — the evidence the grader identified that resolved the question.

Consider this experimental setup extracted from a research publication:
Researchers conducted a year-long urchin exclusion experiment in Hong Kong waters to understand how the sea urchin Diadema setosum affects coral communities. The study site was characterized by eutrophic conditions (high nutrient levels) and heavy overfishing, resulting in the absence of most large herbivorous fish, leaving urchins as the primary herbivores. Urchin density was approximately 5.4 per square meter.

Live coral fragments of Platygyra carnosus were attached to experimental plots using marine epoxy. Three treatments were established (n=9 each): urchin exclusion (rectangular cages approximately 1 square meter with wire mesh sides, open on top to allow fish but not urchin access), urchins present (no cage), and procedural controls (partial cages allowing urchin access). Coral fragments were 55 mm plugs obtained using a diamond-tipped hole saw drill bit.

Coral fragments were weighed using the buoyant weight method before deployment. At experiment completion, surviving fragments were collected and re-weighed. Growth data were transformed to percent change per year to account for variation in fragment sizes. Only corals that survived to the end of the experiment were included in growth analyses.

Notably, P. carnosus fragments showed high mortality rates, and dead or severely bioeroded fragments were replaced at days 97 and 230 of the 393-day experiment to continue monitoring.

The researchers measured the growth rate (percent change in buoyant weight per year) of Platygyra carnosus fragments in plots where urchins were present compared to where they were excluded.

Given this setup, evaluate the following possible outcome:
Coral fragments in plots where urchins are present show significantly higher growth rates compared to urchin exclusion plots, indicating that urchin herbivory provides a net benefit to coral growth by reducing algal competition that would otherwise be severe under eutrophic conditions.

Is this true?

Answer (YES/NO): NO